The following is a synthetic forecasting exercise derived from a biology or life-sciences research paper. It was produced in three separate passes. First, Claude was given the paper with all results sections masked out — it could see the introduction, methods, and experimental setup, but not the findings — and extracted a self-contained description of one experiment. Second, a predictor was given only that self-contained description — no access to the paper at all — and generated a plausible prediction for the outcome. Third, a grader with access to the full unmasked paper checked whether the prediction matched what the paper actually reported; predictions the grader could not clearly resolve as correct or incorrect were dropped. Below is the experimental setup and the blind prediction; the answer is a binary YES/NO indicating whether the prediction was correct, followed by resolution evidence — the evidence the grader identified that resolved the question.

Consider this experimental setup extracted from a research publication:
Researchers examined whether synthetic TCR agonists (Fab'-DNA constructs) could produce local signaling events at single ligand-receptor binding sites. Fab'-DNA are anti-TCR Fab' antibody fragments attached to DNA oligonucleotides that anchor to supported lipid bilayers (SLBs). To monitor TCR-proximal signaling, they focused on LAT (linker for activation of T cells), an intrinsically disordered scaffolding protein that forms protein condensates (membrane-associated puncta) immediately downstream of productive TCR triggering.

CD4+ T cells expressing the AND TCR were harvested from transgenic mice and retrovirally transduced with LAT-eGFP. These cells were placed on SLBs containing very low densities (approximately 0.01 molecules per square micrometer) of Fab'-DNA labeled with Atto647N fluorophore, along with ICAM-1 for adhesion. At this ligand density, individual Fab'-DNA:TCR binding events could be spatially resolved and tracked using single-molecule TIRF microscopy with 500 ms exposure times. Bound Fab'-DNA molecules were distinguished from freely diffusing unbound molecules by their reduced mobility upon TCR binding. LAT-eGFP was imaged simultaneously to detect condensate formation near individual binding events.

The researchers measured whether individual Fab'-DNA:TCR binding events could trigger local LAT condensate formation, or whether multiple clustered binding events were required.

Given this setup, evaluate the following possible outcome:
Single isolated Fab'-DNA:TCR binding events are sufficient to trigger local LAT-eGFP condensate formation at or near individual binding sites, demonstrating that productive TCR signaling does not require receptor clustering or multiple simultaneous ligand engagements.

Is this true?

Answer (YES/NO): YES